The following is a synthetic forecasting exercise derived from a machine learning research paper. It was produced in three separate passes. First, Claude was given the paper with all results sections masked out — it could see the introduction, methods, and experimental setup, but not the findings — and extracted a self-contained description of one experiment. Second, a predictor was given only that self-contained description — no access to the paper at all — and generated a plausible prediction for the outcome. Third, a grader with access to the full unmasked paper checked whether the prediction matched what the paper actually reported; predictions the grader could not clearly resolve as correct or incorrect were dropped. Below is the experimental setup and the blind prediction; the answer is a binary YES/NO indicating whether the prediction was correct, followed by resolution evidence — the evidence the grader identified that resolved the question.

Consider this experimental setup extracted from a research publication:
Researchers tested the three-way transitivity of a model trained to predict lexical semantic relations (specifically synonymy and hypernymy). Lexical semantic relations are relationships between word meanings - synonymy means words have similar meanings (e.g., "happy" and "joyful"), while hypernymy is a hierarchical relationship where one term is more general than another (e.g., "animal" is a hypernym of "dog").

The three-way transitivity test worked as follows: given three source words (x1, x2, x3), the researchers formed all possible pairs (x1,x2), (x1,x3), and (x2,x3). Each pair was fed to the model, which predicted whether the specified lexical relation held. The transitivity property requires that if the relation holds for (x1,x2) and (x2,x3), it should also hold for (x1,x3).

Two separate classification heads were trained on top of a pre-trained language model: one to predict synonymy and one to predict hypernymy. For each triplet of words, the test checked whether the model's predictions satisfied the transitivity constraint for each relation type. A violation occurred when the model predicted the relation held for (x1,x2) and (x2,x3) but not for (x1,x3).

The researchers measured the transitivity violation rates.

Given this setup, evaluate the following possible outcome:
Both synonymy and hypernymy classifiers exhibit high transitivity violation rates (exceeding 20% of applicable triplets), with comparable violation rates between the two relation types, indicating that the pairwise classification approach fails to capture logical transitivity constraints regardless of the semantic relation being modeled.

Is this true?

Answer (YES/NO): YES